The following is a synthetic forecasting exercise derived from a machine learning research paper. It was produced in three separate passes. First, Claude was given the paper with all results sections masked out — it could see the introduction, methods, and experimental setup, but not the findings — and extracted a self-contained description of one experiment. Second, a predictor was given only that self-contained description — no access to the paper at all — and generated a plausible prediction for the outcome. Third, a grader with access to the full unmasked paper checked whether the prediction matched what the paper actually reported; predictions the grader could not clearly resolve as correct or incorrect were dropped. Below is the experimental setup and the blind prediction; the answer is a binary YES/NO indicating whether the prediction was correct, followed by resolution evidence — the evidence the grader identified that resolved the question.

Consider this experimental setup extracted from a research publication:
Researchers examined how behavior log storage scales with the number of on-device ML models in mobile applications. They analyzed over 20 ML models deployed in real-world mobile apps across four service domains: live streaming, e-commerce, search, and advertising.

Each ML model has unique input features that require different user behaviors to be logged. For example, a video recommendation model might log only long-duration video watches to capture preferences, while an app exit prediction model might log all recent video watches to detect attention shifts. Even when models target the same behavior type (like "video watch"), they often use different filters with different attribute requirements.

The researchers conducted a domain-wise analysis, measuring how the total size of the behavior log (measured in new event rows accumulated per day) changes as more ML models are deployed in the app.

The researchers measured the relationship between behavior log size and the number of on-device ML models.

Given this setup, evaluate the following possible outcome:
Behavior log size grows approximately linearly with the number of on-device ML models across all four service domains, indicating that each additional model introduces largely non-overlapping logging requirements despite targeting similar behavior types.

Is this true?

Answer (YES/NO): YES